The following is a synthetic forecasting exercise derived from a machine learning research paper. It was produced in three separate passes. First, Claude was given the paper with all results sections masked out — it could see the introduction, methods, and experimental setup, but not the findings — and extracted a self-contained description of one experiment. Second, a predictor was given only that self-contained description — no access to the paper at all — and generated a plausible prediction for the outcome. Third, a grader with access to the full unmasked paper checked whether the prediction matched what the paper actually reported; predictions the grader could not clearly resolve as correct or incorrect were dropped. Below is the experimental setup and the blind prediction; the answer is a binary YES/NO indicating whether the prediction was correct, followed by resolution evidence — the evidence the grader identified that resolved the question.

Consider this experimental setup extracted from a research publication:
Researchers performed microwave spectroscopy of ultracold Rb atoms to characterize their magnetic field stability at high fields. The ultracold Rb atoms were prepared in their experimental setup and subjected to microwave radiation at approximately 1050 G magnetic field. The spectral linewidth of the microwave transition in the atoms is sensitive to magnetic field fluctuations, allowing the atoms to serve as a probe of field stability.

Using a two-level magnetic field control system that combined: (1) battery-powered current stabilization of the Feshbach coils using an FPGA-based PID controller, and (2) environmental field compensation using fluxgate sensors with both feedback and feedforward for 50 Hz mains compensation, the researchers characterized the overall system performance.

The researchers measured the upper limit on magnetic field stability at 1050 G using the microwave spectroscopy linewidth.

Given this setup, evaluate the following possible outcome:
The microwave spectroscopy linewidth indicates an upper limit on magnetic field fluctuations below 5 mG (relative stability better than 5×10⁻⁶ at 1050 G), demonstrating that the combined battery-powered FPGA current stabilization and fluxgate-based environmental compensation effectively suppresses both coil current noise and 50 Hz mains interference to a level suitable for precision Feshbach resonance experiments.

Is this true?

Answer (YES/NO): YES